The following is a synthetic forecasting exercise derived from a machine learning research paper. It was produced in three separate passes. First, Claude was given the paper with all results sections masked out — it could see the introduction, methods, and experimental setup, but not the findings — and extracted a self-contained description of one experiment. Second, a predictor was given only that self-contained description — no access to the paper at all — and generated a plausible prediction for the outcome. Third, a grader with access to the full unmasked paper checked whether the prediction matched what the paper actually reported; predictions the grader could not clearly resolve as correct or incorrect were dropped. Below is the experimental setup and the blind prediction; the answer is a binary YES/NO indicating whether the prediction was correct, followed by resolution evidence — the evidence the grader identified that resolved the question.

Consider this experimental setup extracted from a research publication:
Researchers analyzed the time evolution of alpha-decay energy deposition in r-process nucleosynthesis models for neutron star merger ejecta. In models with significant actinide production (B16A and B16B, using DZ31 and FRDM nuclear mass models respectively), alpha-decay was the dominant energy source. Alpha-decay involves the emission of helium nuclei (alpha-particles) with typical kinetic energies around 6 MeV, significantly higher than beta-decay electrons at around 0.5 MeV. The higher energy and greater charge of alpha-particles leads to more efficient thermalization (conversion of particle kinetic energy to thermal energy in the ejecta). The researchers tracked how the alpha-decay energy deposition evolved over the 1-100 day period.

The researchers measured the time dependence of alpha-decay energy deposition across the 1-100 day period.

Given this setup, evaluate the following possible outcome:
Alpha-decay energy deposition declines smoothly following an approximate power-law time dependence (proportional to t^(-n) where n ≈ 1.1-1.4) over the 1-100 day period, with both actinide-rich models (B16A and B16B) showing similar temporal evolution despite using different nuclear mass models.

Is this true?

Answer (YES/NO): NO